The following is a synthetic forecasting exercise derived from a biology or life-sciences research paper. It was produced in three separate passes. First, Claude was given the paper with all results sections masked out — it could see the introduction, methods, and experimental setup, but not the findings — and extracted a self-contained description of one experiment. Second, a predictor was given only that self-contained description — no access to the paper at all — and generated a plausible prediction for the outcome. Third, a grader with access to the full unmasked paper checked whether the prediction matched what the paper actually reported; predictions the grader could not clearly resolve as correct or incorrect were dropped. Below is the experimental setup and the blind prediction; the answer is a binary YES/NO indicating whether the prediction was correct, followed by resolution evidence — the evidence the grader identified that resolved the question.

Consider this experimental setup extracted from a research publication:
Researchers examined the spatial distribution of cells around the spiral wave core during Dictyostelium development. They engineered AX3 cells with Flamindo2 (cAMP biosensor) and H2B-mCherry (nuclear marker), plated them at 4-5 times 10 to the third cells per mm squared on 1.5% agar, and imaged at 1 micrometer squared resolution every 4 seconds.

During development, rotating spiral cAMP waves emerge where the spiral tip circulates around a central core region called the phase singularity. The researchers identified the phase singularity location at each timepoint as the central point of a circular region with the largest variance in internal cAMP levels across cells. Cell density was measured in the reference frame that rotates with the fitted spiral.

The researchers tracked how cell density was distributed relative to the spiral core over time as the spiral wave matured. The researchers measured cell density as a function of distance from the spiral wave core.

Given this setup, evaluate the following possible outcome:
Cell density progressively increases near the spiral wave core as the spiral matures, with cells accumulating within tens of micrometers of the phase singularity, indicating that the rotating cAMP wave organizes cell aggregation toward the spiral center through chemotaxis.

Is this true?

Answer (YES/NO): NO